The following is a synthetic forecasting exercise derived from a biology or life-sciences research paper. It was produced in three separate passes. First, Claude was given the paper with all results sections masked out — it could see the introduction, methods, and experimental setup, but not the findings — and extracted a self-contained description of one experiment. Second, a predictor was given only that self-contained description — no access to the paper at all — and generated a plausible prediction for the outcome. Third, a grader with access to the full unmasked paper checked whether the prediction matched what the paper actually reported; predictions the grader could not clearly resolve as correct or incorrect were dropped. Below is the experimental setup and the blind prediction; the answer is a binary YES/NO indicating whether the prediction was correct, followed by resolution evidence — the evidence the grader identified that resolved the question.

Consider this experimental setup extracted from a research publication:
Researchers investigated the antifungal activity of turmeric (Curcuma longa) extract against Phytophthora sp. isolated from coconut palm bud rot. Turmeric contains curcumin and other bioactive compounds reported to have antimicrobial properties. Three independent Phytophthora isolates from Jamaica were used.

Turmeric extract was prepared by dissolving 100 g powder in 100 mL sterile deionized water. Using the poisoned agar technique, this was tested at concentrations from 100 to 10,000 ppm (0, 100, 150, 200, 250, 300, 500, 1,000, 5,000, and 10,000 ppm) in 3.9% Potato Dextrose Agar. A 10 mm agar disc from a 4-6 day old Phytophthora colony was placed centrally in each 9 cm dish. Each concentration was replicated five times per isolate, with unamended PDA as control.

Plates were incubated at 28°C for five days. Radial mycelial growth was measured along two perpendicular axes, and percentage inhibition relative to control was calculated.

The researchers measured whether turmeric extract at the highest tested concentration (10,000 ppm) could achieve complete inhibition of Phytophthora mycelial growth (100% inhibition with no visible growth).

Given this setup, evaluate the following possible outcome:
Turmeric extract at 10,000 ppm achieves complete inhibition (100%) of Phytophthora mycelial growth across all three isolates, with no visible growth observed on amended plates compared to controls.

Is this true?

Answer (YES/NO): NO